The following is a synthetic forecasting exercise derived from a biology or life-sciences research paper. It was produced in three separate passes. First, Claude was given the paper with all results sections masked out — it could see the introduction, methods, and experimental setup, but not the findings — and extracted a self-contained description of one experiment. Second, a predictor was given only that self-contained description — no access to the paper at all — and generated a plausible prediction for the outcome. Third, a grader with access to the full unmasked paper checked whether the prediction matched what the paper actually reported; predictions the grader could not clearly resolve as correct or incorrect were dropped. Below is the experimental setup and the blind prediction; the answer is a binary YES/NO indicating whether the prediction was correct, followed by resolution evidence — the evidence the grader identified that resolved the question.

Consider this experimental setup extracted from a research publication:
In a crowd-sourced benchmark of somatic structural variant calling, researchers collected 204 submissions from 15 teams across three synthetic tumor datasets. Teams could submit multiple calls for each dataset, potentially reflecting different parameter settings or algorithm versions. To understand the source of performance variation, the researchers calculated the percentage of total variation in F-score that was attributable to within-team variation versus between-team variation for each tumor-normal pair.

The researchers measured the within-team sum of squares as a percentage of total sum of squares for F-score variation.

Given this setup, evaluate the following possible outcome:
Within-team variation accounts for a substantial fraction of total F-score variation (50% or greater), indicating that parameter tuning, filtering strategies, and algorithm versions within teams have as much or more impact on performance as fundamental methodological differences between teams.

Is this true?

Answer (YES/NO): NO